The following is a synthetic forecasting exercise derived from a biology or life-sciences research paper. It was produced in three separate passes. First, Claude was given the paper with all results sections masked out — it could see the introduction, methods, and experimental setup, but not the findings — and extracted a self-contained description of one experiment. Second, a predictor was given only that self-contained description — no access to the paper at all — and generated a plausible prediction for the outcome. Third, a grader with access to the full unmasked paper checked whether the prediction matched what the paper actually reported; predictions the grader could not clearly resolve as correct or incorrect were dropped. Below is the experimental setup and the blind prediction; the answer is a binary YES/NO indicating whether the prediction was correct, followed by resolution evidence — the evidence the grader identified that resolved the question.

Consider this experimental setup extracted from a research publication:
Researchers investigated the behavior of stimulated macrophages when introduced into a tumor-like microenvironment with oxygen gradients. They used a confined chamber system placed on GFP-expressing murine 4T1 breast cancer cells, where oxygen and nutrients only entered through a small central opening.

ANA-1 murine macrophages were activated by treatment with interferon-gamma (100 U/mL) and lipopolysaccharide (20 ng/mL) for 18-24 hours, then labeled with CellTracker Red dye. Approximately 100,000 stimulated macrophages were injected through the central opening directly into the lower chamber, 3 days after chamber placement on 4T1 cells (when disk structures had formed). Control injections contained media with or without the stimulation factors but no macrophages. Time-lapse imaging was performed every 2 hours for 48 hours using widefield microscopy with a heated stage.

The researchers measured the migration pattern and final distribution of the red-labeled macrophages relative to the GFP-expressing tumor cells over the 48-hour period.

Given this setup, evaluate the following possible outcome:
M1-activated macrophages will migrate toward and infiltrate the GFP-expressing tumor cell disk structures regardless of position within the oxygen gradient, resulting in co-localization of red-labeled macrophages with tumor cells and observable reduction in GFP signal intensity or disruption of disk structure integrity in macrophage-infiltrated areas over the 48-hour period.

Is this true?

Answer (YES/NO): NO